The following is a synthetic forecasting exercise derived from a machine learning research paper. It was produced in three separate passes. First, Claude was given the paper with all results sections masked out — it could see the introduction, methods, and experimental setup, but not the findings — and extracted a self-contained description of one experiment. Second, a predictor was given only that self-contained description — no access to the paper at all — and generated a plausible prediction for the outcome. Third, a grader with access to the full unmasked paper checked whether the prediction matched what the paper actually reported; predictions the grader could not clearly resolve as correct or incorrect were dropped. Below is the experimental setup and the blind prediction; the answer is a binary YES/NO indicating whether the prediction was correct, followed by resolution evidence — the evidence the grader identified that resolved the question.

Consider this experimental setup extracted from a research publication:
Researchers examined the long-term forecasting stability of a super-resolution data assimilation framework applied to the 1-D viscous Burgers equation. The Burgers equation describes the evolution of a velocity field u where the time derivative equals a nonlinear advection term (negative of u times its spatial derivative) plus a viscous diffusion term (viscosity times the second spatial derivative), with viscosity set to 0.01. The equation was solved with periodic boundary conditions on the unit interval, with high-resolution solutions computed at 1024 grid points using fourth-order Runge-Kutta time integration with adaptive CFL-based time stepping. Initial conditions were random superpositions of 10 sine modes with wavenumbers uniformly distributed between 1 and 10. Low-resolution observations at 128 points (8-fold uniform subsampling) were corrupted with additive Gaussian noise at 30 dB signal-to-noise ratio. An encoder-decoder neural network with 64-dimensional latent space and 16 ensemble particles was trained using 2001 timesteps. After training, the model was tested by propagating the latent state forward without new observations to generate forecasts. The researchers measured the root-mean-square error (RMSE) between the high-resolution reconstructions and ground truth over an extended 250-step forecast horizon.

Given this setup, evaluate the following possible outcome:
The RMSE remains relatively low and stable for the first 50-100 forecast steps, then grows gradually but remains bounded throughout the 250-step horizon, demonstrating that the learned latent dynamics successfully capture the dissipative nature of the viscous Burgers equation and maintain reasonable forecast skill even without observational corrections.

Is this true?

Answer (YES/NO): NO